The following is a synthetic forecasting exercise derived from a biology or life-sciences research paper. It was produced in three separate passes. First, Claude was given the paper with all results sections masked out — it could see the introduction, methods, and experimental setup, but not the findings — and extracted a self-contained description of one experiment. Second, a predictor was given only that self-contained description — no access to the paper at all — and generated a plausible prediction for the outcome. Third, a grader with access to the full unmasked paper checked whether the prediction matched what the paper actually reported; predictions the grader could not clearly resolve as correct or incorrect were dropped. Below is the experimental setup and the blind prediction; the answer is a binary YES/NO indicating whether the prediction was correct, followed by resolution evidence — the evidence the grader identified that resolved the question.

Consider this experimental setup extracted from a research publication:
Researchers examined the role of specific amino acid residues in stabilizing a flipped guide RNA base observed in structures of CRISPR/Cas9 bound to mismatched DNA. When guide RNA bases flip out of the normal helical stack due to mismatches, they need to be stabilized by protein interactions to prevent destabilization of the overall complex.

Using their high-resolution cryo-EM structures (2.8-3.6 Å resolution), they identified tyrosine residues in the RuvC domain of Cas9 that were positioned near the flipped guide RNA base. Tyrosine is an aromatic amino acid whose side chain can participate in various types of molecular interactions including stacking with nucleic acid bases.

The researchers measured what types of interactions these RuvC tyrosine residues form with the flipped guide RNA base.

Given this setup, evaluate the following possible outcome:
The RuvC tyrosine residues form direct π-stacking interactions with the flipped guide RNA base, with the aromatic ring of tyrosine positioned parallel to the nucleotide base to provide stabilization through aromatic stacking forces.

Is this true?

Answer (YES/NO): YES